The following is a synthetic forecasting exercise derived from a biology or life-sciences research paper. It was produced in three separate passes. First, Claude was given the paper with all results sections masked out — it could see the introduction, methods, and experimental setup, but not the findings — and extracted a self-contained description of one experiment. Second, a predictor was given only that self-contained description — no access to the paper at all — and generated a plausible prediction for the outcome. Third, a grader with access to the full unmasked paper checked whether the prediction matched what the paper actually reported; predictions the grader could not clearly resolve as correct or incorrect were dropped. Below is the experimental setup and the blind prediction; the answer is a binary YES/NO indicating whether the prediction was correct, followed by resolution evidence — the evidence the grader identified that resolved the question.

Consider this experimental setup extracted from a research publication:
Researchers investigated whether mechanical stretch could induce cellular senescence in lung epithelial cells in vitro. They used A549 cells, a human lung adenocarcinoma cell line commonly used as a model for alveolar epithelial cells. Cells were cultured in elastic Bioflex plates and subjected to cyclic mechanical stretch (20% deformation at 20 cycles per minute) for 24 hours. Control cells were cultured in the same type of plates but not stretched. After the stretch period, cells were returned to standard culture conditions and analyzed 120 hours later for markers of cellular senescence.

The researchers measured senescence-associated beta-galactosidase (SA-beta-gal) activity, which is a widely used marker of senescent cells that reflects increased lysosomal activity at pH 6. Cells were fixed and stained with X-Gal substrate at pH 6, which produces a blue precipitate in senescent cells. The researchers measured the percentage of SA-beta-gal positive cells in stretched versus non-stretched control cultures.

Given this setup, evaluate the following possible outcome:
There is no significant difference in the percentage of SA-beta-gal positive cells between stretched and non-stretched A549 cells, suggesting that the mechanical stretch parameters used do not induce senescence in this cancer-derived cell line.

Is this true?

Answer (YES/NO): NO